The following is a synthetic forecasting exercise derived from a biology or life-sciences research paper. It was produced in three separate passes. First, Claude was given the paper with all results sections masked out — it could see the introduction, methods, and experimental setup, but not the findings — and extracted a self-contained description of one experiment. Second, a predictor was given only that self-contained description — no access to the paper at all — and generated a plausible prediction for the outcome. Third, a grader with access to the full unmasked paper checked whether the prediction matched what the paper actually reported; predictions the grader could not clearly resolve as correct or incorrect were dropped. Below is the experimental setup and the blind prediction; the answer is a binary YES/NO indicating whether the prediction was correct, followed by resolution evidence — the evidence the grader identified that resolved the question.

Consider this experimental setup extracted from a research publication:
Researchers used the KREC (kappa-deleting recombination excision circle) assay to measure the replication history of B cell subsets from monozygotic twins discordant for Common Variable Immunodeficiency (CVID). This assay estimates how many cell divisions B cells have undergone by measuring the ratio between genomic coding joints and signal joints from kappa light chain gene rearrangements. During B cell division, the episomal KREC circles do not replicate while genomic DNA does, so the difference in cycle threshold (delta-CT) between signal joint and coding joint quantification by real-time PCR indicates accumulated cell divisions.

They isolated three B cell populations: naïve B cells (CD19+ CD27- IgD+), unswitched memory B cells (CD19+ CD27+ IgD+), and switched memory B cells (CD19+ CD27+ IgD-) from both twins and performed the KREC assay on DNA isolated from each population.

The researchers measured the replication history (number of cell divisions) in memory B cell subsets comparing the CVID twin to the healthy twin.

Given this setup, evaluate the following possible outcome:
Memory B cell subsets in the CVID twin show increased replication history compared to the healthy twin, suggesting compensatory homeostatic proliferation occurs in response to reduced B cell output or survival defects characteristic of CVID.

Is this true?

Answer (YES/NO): NO